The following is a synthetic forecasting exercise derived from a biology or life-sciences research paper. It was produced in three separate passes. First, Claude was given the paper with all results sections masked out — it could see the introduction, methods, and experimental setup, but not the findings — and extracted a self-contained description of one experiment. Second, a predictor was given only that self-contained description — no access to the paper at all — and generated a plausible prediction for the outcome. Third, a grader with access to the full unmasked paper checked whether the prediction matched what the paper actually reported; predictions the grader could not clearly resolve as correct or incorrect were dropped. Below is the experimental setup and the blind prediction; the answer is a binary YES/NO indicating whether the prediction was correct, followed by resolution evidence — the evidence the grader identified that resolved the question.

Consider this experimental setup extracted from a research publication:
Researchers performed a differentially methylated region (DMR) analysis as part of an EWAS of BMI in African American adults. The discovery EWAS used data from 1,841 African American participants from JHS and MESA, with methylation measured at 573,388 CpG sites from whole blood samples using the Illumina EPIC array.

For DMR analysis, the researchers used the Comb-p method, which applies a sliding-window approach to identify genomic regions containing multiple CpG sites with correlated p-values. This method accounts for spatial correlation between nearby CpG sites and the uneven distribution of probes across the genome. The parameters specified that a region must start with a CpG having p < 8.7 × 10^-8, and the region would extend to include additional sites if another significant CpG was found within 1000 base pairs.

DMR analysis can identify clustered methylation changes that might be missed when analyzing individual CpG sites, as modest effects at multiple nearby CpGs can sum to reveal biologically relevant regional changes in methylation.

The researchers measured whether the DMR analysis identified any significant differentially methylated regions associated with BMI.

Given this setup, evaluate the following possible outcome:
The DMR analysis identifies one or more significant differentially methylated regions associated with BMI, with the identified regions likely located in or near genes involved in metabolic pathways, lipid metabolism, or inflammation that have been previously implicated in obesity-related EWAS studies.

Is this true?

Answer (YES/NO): YES